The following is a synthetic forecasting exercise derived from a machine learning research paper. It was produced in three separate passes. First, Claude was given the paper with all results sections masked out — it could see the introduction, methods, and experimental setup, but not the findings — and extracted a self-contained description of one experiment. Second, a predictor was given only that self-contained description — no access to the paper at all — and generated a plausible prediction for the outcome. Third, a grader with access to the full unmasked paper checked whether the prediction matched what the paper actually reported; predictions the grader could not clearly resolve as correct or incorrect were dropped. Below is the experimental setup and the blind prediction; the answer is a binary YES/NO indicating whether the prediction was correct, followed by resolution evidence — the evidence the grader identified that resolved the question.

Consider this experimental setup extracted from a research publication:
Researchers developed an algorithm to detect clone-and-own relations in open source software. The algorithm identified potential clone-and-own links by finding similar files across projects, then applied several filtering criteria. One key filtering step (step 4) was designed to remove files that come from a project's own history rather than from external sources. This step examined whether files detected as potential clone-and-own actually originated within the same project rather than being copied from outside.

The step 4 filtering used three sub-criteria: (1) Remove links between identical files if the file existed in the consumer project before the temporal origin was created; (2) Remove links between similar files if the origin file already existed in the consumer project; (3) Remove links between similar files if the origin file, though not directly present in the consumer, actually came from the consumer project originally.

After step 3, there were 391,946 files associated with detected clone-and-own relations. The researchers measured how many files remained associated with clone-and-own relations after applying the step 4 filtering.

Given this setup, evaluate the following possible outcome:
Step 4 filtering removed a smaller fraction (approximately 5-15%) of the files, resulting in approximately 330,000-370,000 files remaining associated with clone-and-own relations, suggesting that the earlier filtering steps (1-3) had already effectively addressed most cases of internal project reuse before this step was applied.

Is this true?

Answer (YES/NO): NO